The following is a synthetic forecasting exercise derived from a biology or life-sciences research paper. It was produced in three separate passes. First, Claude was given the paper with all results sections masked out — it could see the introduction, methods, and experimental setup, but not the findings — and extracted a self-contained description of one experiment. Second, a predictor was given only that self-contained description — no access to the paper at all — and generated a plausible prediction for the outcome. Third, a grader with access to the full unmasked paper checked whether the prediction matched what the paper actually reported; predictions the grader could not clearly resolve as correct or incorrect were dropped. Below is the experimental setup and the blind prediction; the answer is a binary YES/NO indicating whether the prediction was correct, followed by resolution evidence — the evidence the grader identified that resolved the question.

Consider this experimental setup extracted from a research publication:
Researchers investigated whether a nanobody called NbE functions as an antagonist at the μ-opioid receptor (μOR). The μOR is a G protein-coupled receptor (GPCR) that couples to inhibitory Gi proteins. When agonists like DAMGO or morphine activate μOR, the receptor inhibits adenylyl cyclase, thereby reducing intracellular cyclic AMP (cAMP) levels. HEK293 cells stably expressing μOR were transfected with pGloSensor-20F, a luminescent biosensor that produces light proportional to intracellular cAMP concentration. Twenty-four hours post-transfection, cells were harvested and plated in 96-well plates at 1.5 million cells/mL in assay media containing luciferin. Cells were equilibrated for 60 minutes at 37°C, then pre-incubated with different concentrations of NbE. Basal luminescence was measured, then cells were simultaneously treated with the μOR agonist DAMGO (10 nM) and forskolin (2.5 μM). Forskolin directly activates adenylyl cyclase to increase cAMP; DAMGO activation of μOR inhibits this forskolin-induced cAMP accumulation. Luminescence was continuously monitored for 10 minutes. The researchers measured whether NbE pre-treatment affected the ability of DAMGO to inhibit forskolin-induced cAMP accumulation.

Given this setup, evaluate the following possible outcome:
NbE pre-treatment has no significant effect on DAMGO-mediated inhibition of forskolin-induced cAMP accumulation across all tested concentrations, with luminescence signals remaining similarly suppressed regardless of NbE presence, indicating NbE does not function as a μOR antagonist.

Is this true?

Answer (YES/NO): NO